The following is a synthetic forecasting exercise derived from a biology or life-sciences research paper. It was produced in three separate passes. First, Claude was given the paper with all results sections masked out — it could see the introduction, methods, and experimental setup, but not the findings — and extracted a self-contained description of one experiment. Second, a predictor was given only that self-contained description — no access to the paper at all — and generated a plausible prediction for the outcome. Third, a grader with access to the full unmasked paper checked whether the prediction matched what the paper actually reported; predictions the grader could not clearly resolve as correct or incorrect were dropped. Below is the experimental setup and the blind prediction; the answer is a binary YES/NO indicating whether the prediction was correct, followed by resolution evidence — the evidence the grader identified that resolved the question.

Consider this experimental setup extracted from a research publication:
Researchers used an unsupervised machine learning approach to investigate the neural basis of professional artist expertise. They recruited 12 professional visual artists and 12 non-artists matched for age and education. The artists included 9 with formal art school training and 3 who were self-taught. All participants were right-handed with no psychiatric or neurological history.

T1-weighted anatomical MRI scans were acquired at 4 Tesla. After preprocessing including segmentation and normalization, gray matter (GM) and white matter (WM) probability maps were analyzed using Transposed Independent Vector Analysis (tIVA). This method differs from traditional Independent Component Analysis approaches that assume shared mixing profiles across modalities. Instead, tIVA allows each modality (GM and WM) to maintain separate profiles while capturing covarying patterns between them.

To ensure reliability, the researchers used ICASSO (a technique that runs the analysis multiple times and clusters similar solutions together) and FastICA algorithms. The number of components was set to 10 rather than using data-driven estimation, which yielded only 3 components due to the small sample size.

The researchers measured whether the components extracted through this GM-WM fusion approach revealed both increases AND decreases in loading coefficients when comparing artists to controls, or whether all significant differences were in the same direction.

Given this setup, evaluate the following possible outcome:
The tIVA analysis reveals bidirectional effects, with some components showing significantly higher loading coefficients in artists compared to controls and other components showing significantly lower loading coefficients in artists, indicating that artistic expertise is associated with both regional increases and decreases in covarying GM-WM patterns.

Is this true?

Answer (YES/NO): YES